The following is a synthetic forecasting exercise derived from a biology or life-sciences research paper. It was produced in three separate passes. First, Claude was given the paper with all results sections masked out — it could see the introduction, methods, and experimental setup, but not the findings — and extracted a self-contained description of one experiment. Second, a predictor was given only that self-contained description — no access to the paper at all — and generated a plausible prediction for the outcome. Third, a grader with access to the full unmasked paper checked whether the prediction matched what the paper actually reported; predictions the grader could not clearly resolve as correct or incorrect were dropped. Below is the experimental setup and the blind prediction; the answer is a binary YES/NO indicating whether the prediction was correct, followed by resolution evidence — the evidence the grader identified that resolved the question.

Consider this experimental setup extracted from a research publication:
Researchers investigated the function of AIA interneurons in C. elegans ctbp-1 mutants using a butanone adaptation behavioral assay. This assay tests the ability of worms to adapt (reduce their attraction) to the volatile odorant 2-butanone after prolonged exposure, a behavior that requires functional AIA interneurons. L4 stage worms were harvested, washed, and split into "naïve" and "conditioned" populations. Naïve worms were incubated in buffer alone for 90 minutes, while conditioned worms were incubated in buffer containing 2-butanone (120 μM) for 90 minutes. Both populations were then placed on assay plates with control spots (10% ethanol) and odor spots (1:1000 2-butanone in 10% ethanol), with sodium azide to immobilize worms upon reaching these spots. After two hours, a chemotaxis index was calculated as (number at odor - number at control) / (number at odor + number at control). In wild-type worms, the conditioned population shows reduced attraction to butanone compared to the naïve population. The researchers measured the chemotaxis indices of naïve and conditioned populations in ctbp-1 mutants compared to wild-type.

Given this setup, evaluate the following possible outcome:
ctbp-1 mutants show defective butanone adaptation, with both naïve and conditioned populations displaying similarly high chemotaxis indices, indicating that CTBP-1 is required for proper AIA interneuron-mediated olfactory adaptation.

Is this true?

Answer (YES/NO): NO